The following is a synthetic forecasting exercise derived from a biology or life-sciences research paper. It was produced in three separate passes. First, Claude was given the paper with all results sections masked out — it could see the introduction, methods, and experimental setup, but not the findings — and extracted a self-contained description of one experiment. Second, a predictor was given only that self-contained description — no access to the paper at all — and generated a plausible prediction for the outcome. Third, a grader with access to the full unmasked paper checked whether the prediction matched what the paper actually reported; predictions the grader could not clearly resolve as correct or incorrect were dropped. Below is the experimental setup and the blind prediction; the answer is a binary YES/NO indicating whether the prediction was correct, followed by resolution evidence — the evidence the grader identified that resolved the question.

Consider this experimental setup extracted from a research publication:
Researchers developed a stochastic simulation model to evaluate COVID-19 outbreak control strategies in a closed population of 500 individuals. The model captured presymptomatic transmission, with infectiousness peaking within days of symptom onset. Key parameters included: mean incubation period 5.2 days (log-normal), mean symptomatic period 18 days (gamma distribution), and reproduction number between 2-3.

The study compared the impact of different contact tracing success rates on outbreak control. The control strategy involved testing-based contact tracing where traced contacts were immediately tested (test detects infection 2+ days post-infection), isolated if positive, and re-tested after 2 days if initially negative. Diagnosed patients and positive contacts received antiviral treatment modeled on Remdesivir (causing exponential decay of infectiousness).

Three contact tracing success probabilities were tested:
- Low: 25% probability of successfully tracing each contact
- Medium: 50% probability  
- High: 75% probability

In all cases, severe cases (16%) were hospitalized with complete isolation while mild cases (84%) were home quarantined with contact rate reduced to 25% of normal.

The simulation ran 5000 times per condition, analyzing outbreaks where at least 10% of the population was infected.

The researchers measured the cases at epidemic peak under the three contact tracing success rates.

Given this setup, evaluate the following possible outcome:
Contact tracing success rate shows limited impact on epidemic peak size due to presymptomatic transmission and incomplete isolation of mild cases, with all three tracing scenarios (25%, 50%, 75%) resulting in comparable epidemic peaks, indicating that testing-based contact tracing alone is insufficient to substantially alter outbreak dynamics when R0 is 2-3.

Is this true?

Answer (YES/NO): NO